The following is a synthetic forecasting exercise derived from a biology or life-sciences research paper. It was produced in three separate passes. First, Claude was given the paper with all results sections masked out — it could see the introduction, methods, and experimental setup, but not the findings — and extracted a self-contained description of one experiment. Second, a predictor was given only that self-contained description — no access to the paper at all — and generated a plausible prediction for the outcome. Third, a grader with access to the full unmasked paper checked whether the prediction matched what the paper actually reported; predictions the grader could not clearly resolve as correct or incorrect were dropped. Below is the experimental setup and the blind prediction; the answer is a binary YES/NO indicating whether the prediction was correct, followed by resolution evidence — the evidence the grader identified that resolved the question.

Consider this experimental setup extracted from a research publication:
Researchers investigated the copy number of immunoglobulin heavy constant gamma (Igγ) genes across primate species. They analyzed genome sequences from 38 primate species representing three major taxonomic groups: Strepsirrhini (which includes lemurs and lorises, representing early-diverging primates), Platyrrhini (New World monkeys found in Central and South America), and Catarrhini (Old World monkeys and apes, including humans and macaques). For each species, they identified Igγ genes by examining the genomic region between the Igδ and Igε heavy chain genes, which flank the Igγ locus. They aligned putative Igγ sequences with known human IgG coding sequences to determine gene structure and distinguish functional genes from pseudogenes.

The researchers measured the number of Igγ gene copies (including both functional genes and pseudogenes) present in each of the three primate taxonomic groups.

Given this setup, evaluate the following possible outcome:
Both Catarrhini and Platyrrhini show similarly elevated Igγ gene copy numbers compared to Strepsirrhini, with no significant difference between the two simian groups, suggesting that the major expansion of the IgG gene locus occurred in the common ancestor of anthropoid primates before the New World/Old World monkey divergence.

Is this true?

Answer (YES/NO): NO